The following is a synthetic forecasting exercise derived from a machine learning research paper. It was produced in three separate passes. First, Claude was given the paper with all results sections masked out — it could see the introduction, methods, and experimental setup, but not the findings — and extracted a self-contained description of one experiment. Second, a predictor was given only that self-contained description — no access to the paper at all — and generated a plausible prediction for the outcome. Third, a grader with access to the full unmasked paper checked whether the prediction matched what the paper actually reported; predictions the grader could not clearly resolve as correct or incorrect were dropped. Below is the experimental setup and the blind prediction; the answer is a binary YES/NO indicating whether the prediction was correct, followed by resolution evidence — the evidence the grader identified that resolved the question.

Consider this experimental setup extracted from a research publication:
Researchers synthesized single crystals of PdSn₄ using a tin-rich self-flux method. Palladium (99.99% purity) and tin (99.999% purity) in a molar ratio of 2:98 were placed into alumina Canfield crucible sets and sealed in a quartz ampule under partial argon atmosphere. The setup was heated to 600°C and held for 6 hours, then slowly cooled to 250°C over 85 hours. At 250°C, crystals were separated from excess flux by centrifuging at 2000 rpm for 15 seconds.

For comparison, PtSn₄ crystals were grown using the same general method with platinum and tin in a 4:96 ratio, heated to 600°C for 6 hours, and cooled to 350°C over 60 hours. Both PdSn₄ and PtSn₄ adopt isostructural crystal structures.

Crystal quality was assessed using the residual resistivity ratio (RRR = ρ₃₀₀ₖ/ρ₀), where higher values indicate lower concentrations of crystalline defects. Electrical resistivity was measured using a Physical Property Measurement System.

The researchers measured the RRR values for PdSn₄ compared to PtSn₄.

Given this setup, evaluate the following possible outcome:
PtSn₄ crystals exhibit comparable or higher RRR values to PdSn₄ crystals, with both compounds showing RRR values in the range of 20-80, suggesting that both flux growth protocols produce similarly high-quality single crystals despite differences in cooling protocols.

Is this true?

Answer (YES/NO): NO